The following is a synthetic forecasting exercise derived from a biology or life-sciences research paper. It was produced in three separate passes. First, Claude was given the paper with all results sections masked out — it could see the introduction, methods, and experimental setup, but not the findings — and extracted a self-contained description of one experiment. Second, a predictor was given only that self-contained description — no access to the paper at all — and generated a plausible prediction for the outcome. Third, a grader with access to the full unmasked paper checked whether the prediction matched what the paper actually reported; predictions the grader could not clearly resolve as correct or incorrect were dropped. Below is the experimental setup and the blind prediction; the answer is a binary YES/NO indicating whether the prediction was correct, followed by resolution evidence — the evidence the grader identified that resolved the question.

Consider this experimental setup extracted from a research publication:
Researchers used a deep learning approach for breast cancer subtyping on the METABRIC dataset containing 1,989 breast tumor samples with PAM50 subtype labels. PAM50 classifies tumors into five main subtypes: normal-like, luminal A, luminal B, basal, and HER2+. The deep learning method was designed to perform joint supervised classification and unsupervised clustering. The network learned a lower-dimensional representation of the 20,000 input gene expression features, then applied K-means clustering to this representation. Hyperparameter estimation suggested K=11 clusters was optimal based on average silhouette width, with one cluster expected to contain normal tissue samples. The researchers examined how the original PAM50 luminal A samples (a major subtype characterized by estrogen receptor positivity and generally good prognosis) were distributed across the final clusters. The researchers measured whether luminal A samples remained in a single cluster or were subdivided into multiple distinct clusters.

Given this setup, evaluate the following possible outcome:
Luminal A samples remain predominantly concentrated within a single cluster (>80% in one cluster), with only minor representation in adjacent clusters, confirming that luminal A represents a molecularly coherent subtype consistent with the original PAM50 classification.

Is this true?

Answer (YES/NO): NO